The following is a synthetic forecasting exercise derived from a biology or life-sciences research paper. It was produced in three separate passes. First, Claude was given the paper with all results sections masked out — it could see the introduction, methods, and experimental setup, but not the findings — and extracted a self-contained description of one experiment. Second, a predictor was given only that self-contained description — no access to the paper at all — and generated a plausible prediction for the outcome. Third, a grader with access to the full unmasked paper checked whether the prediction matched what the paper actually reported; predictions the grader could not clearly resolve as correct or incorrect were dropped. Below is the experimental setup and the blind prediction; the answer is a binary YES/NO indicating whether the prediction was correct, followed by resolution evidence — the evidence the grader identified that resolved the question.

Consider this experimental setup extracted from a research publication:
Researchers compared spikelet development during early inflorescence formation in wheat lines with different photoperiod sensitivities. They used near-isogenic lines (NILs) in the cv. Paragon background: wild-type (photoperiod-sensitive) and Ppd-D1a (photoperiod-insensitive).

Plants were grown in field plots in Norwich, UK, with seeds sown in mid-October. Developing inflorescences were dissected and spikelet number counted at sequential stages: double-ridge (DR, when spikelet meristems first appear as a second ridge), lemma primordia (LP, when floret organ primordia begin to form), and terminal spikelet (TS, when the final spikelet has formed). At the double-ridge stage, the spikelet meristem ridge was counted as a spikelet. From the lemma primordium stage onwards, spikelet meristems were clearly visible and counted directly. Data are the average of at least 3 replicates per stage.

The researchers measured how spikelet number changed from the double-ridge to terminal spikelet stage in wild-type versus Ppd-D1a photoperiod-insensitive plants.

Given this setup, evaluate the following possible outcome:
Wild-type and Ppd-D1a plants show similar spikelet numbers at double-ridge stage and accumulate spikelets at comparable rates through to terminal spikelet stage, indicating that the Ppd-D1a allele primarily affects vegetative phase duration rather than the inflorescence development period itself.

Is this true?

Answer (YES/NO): NO